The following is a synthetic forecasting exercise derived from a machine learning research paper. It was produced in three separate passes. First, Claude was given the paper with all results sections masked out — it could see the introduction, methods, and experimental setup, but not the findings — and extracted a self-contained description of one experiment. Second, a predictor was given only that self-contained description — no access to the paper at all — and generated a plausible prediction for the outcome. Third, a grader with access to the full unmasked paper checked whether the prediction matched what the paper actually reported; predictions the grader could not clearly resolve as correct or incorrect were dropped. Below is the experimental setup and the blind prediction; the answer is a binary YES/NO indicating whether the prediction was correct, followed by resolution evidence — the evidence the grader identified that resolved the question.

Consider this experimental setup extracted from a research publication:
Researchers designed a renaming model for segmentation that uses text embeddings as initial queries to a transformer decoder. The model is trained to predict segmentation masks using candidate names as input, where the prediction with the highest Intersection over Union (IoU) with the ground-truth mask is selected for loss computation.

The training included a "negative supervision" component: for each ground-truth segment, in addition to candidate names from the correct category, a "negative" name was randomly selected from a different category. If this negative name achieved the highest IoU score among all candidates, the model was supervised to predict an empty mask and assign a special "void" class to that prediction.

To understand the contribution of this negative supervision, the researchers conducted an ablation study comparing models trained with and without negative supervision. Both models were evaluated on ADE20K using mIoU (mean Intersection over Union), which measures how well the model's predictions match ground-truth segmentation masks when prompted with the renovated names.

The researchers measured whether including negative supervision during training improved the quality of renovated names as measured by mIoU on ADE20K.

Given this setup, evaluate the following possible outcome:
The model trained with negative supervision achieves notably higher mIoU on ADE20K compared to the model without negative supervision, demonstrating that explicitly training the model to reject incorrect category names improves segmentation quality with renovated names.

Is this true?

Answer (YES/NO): YES